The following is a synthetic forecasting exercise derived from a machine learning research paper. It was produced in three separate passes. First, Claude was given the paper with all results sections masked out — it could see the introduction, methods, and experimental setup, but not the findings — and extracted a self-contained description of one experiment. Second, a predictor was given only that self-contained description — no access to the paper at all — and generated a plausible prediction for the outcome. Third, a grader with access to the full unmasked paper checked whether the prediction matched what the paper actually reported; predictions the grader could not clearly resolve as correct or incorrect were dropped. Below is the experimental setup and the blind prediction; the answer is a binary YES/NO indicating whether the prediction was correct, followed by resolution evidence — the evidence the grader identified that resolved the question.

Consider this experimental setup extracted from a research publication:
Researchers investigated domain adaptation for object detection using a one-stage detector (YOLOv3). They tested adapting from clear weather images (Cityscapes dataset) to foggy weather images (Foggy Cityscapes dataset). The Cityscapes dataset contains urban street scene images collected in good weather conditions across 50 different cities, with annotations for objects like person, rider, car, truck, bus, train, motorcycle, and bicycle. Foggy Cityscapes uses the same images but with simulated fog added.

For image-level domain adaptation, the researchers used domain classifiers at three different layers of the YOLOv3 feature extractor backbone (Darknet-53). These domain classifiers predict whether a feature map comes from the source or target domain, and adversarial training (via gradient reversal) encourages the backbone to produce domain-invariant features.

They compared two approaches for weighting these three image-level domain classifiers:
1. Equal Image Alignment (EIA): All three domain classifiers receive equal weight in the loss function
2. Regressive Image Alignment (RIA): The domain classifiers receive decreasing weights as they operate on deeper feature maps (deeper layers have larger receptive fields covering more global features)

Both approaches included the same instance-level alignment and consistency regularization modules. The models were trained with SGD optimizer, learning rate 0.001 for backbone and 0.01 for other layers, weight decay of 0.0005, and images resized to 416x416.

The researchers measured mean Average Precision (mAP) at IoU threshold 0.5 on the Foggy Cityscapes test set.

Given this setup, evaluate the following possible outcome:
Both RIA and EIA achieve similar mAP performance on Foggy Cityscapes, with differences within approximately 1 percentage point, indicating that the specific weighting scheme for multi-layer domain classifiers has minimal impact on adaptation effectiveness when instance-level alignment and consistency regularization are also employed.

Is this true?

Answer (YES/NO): NO